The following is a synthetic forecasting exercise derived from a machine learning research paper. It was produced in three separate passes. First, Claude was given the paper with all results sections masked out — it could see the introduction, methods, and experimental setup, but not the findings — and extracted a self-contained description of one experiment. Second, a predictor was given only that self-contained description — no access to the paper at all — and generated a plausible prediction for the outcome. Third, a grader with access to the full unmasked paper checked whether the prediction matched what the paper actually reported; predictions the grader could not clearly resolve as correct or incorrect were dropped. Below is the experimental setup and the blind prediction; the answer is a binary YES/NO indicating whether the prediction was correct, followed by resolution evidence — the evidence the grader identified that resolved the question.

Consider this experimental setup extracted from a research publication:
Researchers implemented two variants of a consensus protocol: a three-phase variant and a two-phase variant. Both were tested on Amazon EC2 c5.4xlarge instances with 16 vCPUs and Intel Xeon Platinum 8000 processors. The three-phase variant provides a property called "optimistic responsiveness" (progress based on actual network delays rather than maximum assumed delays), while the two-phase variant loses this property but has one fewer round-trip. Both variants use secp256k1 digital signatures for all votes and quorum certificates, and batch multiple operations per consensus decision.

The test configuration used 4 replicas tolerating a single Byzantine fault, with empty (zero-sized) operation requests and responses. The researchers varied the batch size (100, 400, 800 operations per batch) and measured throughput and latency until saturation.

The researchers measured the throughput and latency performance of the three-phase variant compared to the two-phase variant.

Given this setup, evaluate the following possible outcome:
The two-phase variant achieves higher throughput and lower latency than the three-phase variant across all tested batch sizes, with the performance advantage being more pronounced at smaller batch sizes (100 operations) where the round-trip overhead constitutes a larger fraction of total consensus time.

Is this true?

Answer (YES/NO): NO